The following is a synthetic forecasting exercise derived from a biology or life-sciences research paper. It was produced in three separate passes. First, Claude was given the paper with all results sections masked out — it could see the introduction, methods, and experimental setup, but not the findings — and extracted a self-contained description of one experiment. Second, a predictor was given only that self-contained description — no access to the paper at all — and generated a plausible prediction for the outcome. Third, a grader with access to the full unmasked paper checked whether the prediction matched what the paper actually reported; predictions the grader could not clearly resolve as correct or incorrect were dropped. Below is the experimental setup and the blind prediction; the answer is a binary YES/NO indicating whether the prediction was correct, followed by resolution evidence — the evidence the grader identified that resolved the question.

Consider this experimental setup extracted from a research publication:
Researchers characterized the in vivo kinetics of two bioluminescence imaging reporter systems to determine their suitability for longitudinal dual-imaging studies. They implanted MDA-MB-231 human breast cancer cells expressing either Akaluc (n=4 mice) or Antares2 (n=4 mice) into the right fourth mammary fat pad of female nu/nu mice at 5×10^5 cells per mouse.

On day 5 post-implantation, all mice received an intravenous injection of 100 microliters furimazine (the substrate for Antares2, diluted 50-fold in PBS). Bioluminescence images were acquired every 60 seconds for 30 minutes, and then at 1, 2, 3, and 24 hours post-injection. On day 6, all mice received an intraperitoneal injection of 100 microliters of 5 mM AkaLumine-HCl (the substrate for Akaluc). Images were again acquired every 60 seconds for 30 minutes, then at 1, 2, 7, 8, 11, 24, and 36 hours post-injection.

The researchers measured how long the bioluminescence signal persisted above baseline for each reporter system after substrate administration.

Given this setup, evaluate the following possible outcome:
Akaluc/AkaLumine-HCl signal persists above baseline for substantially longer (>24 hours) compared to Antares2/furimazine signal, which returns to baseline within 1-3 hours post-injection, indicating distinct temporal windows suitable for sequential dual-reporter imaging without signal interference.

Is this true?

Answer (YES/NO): YES